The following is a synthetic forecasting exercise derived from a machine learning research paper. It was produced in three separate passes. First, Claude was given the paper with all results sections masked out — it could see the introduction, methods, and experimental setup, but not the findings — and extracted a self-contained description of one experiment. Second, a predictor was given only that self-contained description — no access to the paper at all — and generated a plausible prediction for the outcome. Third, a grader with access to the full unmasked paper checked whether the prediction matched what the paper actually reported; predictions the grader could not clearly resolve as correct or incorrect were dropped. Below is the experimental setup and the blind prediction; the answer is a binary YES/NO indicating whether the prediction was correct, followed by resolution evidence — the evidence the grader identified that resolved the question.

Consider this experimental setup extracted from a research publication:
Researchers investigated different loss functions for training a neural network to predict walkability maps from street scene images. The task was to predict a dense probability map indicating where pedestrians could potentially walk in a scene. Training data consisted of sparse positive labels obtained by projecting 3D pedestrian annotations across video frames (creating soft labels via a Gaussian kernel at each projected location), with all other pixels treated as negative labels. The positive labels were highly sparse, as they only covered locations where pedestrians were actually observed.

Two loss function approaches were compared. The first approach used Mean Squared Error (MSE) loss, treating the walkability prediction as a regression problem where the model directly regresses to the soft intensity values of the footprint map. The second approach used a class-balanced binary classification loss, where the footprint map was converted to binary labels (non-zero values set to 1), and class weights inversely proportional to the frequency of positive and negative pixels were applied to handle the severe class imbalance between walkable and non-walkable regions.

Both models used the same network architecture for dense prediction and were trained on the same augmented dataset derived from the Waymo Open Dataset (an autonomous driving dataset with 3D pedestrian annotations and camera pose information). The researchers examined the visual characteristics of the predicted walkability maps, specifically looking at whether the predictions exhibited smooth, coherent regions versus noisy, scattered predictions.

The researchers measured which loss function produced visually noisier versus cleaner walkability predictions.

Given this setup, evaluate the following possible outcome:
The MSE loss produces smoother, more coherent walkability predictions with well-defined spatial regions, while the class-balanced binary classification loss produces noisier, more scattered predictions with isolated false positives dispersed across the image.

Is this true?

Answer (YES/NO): NO